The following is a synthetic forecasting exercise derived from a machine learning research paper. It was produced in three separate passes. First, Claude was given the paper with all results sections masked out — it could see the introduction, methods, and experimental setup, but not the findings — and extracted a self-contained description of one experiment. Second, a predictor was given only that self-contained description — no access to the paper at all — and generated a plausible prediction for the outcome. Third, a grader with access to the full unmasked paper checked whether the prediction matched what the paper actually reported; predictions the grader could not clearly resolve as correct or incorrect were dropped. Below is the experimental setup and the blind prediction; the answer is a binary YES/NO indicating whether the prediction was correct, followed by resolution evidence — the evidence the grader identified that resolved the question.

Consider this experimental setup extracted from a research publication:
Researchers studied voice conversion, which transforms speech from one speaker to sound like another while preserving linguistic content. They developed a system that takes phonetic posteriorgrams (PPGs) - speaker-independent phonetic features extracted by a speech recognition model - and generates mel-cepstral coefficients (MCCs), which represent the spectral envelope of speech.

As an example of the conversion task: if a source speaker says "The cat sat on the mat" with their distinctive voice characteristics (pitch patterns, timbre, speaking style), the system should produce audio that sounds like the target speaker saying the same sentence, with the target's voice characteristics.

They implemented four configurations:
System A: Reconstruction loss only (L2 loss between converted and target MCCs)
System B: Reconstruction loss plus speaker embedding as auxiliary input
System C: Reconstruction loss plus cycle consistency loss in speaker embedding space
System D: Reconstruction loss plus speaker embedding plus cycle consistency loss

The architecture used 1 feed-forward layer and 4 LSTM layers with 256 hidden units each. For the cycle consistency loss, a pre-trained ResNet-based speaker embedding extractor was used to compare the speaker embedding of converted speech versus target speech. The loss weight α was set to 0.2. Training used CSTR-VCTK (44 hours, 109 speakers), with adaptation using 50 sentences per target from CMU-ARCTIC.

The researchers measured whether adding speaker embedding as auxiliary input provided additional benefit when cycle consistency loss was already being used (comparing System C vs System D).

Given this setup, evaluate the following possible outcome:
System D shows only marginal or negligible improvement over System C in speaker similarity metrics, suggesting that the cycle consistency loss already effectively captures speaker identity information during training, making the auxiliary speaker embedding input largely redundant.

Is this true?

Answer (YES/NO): NO